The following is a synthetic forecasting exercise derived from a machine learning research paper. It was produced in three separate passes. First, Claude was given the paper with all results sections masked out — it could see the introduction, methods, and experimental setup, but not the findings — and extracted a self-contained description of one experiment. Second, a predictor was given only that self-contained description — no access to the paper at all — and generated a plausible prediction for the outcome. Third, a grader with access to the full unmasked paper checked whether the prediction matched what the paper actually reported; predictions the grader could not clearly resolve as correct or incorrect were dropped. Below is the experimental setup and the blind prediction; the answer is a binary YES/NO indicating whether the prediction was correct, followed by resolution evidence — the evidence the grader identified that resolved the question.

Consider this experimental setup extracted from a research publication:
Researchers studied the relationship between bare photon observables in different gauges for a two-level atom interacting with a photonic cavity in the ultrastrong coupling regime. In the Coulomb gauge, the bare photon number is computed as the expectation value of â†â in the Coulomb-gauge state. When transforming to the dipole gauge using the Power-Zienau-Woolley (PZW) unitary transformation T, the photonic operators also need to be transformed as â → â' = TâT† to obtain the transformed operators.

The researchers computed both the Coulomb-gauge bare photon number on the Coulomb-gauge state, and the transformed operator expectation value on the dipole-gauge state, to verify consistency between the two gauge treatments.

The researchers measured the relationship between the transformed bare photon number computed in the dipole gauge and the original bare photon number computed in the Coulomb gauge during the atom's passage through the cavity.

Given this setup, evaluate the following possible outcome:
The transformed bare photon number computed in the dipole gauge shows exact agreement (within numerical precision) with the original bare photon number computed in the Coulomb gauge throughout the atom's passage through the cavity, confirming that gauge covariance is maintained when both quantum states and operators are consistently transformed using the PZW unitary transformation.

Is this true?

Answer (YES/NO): YES